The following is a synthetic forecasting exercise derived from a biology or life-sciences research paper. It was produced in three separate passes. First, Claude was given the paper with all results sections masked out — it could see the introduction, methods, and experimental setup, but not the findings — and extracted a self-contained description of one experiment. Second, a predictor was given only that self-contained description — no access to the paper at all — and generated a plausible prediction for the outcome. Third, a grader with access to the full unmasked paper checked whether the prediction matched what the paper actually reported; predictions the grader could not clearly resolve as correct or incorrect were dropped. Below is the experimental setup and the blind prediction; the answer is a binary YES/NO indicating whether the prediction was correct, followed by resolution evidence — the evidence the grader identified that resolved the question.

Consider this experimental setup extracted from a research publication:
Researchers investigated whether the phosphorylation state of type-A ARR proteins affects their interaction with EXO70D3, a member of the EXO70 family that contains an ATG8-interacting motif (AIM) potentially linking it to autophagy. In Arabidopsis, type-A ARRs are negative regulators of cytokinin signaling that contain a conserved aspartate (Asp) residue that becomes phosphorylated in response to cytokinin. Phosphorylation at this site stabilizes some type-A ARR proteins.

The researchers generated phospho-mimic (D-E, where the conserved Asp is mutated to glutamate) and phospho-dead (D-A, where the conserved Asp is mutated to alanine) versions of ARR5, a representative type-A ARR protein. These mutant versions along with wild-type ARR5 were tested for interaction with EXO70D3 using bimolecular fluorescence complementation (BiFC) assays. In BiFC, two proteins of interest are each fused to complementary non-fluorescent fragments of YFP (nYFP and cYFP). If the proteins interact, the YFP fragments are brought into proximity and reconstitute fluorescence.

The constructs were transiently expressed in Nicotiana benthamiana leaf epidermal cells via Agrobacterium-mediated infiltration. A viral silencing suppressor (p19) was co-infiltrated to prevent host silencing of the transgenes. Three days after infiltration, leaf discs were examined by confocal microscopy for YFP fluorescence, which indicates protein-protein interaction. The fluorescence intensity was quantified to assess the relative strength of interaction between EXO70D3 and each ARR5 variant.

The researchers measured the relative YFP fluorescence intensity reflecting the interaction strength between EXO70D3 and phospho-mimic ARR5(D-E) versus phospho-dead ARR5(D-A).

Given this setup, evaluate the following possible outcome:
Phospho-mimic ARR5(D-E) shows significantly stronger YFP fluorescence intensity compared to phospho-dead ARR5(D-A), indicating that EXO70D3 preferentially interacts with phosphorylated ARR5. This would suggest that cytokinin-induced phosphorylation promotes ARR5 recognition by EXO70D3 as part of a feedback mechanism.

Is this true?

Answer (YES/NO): YES